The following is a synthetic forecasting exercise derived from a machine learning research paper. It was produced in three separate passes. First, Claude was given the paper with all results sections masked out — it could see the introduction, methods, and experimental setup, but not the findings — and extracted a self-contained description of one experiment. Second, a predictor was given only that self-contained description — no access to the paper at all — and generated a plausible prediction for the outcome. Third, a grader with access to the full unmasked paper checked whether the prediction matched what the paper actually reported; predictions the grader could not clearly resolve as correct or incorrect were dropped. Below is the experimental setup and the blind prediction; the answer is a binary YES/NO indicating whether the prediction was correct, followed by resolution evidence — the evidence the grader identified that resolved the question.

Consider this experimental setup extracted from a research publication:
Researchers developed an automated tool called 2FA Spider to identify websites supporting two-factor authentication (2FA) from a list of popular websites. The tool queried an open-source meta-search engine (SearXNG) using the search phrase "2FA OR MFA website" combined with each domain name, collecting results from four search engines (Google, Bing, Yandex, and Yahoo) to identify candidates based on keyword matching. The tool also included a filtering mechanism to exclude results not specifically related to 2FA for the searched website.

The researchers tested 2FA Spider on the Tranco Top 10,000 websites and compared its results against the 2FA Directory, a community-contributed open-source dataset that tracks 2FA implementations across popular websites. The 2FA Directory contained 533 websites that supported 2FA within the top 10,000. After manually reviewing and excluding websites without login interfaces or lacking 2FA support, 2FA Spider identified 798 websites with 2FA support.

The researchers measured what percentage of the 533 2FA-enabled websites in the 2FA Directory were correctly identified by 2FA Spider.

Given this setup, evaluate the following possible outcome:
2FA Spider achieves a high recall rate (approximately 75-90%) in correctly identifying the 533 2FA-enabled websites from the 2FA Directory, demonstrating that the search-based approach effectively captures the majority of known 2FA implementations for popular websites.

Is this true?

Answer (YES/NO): YES